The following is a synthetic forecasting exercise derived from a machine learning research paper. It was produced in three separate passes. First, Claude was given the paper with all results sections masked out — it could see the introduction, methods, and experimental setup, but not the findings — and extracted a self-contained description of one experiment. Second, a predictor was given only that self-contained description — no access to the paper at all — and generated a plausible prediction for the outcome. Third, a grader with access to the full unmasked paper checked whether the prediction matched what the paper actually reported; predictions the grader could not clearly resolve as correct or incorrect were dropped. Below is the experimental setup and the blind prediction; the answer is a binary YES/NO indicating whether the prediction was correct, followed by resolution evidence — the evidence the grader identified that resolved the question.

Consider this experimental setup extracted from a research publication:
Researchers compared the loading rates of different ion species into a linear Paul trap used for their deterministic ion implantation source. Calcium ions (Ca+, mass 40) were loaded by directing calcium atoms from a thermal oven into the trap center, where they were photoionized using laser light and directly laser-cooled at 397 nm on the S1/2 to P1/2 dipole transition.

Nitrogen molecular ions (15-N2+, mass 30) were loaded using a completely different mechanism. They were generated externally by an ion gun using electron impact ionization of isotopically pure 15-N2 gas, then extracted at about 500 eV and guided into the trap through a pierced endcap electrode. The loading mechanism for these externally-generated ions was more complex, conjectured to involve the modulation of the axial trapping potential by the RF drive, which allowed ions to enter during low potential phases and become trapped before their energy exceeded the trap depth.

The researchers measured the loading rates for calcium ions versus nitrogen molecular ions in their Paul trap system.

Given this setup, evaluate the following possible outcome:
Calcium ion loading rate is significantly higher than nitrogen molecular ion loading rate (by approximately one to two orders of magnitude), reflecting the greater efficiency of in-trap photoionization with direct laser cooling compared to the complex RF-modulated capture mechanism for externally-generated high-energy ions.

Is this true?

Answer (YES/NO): YES